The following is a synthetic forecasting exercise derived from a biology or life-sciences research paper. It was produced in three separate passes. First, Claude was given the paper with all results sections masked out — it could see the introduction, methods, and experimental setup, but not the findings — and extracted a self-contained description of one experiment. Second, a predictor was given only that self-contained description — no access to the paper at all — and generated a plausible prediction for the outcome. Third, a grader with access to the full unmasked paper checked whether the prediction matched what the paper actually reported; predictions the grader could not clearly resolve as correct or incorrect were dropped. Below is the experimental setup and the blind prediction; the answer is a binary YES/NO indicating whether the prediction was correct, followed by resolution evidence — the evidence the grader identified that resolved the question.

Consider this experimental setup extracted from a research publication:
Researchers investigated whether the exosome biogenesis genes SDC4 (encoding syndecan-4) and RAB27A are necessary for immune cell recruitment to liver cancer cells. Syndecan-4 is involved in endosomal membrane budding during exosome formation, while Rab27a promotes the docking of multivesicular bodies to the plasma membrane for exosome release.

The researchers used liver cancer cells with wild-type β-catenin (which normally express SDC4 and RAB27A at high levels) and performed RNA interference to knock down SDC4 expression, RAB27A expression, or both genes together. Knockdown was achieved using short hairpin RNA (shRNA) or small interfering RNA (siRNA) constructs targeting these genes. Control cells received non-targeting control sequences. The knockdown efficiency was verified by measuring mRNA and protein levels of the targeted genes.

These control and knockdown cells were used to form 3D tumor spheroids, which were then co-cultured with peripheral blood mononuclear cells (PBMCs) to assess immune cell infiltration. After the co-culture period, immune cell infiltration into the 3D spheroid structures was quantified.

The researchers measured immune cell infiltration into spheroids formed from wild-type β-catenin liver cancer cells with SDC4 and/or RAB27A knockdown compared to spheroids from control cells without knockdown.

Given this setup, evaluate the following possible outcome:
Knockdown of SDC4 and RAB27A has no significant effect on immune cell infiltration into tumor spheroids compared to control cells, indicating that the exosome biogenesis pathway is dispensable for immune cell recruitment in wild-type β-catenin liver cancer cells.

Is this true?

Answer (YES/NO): NO